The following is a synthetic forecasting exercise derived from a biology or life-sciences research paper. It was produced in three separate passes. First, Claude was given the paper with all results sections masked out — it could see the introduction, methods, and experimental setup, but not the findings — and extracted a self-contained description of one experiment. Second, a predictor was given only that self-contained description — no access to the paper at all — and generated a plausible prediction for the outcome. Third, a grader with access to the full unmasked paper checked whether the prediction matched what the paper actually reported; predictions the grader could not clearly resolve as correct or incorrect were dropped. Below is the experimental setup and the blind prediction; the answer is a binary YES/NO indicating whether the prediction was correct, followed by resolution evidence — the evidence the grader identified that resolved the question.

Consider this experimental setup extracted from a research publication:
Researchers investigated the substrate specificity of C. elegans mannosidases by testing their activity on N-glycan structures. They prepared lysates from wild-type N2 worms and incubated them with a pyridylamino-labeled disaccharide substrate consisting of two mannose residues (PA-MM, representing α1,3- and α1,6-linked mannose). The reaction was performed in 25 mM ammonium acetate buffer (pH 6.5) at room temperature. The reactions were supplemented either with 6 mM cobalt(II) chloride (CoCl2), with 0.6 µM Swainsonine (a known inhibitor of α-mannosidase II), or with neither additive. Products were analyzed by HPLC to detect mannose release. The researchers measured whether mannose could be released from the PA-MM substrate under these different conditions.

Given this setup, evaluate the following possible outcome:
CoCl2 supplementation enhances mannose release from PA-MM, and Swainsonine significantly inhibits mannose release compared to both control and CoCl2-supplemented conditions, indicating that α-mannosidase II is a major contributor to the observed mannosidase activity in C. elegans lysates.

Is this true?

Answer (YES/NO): NO